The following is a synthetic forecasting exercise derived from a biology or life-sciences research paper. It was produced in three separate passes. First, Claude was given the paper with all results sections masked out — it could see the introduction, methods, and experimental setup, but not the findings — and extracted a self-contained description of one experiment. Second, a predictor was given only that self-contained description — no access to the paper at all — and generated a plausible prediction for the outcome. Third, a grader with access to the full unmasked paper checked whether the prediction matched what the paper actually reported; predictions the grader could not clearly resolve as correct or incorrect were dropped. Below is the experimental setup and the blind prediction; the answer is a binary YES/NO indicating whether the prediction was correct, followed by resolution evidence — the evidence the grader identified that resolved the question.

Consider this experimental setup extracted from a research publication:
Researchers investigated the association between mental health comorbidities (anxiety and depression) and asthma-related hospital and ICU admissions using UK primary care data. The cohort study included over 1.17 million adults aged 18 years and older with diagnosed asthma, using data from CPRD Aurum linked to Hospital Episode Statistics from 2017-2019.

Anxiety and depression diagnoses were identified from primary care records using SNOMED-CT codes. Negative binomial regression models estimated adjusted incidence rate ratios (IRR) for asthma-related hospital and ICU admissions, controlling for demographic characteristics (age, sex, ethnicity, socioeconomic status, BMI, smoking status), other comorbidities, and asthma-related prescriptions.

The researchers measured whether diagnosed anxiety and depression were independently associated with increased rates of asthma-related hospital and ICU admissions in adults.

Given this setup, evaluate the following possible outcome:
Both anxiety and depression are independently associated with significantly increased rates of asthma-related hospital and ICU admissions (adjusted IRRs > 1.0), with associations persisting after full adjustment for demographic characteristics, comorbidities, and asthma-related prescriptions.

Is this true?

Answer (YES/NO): NO